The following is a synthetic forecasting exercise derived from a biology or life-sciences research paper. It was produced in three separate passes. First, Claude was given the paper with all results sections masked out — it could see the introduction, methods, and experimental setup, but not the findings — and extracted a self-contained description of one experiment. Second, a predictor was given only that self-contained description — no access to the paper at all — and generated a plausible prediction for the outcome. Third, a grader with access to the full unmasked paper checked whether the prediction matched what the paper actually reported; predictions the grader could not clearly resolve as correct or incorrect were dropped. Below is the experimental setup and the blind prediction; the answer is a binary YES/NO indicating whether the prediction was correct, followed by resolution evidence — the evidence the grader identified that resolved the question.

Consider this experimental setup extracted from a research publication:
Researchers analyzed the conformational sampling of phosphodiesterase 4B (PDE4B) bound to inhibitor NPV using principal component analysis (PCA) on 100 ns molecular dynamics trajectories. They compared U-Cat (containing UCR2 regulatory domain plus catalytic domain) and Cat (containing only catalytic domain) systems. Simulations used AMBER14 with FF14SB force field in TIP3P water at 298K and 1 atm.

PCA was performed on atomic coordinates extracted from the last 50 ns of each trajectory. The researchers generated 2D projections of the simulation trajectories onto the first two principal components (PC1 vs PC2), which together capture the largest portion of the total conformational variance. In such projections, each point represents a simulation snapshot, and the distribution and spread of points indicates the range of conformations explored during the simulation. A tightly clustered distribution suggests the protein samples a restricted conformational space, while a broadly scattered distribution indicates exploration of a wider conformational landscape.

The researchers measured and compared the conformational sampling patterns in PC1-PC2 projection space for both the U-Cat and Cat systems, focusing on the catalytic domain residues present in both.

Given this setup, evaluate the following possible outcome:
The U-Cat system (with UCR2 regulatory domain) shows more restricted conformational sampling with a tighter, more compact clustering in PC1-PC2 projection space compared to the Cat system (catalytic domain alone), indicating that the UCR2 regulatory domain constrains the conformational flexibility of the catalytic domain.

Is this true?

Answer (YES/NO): NO